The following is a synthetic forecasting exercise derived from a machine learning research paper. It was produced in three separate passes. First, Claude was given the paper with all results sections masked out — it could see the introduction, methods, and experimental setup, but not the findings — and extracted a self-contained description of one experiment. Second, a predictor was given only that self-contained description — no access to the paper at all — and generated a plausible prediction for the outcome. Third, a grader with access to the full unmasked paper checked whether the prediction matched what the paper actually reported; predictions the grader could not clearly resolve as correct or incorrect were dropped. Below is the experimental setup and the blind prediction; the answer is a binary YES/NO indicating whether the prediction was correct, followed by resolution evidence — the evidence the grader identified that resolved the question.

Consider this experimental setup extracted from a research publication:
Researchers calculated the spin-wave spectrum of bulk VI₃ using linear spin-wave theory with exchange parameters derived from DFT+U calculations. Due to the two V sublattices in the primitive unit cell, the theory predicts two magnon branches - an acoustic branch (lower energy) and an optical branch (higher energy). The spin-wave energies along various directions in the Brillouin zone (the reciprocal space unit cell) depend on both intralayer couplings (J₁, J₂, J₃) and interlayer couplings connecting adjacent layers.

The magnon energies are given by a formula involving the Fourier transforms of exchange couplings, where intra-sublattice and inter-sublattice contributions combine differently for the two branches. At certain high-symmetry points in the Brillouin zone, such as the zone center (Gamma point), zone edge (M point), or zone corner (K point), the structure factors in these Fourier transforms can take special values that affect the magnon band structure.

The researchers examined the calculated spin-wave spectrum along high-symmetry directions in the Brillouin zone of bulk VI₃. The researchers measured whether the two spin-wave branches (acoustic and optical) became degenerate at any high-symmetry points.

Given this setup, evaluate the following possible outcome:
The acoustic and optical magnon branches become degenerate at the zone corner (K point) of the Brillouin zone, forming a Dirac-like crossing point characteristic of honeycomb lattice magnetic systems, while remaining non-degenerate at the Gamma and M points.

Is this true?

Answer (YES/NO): NO